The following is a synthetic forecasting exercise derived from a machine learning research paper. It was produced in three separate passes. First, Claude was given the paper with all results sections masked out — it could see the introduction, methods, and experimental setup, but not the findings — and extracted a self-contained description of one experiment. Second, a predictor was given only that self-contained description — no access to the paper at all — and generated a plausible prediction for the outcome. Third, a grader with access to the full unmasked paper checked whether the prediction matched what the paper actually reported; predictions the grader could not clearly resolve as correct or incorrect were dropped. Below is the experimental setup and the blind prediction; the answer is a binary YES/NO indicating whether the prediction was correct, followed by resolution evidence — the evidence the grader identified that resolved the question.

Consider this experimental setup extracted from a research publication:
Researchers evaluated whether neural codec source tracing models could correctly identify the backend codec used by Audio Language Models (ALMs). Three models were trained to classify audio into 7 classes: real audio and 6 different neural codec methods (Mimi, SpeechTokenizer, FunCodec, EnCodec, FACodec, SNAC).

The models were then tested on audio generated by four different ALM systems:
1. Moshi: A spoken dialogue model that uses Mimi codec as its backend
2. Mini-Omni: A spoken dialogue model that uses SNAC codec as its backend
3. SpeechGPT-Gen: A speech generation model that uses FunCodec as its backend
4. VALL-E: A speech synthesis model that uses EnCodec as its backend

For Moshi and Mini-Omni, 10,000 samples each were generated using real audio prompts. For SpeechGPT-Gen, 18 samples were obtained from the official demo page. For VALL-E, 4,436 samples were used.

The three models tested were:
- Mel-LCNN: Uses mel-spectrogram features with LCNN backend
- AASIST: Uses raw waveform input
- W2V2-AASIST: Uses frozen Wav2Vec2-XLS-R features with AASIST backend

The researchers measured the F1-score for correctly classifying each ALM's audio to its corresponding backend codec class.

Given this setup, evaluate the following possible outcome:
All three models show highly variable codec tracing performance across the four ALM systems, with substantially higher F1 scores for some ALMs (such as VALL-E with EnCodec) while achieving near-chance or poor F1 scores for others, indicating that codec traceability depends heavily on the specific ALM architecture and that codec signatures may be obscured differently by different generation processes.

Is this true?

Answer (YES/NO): NO